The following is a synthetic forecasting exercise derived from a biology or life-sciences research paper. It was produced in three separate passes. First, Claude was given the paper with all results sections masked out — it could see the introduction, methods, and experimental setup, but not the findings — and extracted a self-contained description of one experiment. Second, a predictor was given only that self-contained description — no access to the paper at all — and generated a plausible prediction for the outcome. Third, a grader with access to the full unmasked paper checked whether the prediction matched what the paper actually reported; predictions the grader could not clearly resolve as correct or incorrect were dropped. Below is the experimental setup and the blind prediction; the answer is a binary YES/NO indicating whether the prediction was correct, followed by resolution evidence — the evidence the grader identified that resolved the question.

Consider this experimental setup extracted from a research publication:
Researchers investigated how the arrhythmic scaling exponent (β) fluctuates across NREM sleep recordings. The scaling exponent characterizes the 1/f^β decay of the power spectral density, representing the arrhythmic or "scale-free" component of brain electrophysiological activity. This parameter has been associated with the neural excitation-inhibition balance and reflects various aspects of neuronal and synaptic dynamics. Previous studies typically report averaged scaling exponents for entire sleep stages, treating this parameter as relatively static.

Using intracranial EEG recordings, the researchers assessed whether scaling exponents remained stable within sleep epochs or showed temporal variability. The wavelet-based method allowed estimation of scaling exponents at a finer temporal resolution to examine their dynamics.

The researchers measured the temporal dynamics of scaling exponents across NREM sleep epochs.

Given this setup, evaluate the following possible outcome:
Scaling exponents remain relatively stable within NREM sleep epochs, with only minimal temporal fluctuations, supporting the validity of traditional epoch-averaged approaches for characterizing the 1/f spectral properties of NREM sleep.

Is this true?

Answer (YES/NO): NO